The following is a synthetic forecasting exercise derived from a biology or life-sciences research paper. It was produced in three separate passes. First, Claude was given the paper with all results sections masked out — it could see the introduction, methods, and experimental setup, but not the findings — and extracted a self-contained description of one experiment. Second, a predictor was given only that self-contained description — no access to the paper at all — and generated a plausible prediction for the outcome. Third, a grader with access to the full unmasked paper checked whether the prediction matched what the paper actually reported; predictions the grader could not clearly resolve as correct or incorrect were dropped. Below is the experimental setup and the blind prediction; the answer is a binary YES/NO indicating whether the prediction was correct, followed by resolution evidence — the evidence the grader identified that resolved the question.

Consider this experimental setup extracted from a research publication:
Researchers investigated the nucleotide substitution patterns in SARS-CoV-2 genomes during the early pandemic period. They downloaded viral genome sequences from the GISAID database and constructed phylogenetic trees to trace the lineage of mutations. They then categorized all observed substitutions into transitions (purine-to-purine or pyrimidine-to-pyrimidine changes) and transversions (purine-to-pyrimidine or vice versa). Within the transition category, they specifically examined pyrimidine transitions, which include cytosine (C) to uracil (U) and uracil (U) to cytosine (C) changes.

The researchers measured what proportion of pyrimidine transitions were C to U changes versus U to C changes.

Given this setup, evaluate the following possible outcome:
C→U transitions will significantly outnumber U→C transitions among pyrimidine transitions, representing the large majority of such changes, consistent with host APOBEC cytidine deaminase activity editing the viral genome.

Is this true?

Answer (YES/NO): NO